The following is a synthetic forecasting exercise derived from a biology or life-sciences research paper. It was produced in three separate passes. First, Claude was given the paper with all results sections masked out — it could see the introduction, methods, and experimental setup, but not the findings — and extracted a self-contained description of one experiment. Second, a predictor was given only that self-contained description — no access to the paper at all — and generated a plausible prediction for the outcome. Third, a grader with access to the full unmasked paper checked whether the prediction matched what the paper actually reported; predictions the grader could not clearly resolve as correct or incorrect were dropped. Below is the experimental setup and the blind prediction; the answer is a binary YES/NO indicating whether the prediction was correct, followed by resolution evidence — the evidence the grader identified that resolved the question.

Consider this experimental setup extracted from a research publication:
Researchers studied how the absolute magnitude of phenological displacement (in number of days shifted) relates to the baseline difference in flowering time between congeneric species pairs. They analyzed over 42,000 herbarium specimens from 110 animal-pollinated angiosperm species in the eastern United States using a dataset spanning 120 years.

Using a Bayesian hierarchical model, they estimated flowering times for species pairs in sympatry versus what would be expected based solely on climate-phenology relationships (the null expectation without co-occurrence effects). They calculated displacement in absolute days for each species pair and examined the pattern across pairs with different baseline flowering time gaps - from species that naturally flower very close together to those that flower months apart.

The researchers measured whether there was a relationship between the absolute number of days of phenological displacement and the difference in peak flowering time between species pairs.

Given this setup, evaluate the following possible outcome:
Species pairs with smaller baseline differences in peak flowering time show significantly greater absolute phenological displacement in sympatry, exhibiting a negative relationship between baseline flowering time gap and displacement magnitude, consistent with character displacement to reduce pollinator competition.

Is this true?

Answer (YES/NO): NO